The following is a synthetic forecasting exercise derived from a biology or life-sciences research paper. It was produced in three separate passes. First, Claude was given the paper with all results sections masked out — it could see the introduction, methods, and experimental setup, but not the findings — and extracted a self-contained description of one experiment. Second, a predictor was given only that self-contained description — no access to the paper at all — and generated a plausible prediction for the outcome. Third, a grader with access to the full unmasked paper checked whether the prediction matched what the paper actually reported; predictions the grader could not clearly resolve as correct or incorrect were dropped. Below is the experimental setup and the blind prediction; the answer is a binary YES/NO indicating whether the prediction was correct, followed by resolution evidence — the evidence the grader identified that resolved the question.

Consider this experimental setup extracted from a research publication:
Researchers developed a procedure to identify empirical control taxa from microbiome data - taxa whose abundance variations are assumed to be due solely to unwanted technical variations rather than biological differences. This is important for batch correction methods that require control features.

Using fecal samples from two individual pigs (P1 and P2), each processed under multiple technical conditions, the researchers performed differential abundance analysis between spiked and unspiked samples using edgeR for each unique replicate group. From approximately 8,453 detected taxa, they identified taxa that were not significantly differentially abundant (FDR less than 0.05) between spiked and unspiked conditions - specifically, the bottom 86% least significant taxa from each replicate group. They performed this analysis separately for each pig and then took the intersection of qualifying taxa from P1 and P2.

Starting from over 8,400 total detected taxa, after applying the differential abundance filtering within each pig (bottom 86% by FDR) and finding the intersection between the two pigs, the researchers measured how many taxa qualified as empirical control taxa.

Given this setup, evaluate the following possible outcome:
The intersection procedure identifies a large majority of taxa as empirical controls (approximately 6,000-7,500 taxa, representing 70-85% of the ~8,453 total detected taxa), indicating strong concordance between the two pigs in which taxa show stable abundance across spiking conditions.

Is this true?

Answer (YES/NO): NO